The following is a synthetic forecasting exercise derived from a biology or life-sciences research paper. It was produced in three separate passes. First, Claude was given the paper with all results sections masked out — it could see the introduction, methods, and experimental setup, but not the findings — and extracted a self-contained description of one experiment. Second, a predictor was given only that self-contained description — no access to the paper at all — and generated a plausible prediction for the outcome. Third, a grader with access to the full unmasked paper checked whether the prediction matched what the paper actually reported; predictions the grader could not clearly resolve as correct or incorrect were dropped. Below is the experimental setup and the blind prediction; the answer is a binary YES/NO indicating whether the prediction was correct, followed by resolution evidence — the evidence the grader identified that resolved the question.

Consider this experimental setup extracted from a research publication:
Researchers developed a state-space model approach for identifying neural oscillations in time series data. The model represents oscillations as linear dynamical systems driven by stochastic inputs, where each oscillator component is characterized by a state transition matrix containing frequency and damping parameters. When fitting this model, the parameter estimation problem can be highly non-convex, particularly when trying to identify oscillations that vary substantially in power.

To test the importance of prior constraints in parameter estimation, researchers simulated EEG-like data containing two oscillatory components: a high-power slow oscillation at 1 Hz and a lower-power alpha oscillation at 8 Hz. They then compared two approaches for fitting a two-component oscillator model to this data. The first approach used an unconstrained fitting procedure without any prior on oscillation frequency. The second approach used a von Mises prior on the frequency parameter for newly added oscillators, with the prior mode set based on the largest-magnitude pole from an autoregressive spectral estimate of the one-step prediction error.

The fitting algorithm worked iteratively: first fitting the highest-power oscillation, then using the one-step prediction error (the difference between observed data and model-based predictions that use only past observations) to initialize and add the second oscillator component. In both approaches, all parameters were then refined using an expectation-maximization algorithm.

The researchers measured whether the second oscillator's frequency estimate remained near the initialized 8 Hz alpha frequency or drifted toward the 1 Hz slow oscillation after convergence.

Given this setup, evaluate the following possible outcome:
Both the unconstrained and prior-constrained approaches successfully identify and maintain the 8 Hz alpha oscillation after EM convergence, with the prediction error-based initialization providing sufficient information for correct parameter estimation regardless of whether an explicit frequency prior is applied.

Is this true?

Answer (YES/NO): NO